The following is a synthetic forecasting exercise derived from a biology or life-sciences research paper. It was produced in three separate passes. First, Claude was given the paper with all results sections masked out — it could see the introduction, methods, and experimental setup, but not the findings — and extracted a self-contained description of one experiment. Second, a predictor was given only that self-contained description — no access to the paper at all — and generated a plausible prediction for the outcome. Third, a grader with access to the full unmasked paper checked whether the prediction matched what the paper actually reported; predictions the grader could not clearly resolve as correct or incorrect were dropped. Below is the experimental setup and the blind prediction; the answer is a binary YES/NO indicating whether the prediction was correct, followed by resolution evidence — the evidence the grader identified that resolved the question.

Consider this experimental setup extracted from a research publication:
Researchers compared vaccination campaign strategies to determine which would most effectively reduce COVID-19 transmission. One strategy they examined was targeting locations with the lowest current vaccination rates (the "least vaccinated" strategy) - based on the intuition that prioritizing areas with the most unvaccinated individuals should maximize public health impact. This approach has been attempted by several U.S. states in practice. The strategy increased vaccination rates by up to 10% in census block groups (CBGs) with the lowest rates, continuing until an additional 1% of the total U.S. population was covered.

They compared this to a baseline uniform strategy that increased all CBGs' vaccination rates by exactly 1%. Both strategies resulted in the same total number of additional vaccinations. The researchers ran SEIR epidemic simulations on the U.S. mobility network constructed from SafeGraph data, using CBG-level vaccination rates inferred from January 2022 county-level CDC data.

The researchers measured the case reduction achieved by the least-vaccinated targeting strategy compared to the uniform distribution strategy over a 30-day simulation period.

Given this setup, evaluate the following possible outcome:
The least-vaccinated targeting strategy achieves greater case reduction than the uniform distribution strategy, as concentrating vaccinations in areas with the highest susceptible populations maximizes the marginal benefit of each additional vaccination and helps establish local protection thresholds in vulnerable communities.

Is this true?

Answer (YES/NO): YES